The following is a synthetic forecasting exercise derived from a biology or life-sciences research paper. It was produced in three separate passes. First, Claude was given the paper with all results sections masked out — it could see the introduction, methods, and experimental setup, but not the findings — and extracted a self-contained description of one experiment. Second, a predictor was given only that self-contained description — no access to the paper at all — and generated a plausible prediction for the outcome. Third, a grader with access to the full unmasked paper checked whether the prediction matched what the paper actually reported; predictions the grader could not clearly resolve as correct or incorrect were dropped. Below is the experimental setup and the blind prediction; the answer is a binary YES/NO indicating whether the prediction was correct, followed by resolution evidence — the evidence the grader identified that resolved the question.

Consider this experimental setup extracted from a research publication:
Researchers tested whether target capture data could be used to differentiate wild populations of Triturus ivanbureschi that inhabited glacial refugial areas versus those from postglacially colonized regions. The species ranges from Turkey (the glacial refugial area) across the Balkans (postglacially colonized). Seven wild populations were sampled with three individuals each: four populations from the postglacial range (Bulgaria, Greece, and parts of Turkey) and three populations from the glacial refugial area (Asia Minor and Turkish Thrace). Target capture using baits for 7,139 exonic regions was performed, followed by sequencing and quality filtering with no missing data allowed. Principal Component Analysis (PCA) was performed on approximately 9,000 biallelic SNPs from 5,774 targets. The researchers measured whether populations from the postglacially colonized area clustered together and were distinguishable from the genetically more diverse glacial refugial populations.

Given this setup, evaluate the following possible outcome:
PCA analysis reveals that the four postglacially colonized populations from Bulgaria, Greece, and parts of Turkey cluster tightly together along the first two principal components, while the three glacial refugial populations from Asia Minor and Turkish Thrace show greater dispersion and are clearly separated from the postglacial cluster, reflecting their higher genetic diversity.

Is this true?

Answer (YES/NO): YES